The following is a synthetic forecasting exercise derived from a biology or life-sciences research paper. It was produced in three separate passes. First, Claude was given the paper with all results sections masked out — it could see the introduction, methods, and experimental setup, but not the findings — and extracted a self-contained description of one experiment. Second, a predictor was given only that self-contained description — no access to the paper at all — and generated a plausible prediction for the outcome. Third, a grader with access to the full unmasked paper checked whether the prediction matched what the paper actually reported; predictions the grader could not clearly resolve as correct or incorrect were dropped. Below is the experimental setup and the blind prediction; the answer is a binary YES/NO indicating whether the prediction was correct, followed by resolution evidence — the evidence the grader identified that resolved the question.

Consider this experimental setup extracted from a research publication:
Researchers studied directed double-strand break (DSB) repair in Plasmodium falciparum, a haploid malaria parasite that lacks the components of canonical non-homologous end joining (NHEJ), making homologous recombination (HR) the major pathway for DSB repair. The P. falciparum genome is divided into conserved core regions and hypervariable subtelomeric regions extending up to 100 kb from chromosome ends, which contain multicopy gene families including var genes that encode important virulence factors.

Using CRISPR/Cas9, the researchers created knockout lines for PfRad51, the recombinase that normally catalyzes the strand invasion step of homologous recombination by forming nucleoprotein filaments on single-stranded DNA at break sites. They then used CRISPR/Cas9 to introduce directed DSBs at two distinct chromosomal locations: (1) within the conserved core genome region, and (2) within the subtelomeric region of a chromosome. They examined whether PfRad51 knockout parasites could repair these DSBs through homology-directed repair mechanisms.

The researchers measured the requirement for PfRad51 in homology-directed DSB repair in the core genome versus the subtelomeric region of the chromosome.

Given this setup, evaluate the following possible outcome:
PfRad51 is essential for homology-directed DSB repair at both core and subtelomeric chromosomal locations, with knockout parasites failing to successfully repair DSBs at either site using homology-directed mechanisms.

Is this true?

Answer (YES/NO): NO